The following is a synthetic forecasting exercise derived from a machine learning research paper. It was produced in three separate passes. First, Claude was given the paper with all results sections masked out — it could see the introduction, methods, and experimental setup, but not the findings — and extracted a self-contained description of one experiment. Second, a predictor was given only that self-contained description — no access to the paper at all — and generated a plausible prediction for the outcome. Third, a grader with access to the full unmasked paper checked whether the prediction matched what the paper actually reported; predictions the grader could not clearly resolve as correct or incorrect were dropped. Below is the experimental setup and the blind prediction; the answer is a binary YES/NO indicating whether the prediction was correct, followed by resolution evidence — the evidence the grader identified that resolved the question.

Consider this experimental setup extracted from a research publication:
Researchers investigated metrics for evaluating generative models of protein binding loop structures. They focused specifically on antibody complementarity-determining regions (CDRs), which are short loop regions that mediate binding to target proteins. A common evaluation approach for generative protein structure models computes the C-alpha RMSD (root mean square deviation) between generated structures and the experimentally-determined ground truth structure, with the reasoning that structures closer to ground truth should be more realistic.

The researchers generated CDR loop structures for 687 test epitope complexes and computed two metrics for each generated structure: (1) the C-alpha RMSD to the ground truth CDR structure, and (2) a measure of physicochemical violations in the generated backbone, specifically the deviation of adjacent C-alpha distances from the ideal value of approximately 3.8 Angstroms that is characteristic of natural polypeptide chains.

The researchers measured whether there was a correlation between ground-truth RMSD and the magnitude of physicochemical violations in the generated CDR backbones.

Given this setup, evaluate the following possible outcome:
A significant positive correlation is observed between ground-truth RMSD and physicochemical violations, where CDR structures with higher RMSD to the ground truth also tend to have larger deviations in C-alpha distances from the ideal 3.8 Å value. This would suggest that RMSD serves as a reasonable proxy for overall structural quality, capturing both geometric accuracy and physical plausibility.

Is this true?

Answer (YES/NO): NO